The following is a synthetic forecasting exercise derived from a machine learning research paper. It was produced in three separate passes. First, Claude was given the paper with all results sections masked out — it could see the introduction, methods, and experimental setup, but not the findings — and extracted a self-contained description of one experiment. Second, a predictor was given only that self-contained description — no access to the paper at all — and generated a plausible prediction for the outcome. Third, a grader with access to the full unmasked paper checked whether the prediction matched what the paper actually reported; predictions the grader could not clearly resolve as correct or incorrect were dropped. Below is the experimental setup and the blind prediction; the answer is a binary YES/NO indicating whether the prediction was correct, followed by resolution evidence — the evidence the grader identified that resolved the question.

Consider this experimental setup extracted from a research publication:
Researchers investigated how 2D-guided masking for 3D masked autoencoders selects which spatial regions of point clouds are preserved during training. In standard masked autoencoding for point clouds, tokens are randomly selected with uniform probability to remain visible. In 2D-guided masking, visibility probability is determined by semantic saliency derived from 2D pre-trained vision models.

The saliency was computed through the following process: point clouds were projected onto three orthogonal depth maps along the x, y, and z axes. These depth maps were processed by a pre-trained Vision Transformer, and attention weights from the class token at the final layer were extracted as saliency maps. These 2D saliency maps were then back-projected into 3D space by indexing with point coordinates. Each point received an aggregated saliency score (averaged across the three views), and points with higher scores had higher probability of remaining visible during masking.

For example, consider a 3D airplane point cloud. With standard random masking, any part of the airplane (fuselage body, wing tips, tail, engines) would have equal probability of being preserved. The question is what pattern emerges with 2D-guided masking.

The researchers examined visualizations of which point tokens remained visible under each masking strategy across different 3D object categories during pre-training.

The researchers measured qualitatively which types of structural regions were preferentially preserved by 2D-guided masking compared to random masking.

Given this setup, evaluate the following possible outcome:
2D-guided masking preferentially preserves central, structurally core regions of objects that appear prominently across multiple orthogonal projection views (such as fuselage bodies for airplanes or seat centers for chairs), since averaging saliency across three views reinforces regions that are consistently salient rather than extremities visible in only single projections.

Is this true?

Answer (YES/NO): NO